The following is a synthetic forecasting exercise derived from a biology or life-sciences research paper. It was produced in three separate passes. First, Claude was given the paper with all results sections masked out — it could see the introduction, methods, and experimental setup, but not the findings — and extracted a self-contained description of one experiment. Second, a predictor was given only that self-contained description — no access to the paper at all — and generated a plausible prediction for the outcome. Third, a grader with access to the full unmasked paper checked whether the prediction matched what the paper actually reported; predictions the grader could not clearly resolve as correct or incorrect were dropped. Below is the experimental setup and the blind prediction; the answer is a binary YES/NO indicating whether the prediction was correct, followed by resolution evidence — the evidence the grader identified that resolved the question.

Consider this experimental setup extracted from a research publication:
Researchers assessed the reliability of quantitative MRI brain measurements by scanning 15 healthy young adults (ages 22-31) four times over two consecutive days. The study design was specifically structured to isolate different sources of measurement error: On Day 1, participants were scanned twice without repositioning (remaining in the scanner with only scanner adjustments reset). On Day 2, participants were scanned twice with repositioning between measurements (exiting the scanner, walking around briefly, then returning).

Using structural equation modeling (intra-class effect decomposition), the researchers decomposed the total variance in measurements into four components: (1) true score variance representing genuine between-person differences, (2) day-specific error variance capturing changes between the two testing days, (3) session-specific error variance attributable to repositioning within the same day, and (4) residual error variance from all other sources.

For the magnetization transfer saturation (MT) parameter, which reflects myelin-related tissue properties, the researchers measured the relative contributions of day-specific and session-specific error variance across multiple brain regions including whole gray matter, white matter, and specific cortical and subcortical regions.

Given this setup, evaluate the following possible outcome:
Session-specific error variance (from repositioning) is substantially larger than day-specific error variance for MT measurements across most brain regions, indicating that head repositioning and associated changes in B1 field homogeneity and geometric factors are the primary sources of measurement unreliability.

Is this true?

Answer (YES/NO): NO